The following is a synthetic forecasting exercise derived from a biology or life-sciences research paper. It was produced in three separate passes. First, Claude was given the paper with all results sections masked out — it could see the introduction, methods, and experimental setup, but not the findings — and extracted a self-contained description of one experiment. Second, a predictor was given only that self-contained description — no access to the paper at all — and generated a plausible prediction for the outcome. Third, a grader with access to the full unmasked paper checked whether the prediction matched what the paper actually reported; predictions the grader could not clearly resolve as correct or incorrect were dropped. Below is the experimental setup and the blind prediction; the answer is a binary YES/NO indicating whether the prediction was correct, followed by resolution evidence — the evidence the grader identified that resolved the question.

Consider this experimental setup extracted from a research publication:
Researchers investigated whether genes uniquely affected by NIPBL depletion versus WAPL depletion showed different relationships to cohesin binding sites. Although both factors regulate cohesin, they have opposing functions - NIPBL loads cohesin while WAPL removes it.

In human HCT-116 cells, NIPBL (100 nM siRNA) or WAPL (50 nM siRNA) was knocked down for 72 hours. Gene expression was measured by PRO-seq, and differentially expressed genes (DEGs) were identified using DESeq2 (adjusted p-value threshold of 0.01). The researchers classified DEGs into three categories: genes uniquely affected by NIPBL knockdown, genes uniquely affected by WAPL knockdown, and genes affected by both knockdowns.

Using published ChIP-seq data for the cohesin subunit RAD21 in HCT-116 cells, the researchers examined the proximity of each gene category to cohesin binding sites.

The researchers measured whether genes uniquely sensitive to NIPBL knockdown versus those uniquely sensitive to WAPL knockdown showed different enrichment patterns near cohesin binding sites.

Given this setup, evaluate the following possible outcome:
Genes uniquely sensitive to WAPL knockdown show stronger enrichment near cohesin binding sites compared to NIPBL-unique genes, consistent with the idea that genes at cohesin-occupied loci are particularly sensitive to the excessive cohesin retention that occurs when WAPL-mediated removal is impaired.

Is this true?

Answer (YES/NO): NO